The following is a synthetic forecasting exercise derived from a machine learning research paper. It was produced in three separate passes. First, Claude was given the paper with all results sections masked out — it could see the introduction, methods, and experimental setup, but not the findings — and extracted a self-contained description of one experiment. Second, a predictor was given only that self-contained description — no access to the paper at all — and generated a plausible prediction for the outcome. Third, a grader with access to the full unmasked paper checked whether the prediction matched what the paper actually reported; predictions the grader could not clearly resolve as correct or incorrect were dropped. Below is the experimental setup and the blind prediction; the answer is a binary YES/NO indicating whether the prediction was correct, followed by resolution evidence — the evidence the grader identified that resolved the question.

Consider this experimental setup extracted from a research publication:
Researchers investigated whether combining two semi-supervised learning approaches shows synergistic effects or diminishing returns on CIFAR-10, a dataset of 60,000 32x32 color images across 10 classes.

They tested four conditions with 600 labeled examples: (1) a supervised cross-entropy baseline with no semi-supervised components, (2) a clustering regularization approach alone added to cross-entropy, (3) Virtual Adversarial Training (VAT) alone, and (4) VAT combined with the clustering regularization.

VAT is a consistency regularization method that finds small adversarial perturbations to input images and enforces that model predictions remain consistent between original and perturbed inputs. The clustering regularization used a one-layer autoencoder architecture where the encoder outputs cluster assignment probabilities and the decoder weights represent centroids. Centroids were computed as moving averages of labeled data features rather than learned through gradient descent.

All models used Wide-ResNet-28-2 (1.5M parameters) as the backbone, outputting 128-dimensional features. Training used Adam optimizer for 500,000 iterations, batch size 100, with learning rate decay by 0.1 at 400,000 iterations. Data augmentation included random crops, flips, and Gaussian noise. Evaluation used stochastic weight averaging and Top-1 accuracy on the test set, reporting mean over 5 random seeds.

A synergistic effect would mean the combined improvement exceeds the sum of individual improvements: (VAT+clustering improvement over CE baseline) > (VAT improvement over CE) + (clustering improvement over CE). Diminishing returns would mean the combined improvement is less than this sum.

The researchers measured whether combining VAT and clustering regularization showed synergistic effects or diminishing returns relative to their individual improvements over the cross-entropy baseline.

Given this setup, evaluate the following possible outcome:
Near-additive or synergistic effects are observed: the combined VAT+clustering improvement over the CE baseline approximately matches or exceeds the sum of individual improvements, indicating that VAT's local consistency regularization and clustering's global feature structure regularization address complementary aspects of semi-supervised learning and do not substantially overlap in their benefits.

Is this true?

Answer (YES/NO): YES